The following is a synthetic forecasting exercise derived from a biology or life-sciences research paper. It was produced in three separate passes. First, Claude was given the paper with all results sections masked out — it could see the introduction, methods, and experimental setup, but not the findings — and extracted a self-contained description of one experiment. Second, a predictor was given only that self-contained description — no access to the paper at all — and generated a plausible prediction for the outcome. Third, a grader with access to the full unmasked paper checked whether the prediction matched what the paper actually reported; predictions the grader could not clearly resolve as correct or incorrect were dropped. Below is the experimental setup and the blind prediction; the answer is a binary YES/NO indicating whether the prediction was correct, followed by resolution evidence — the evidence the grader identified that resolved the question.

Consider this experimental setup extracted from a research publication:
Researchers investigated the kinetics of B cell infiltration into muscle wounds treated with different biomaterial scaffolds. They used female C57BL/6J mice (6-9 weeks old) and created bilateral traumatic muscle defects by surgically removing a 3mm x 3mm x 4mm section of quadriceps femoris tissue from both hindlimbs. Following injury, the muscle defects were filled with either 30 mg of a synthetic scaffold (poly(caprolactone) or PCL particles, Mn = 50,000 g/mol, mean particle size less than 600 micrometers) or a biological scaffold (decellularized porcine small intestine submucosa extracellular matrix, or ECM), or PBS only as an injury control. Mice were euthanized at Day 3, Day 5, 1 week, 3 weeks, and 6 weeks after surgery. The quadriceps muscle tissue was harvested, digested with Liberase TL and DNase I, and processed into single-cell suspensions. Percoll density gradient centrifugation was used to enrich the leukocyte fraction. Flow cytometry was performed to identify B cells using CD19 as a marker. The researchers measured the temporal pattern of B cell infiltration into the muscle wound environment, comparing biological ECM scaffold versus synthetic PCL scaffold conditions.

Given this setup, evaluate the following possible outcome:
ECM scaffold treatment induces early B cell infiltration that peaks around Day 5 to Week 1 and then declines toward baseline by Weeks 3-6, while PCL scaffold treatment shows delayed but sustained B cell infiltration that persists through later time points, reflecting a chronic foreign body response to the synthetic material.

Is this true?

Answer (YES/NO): YES